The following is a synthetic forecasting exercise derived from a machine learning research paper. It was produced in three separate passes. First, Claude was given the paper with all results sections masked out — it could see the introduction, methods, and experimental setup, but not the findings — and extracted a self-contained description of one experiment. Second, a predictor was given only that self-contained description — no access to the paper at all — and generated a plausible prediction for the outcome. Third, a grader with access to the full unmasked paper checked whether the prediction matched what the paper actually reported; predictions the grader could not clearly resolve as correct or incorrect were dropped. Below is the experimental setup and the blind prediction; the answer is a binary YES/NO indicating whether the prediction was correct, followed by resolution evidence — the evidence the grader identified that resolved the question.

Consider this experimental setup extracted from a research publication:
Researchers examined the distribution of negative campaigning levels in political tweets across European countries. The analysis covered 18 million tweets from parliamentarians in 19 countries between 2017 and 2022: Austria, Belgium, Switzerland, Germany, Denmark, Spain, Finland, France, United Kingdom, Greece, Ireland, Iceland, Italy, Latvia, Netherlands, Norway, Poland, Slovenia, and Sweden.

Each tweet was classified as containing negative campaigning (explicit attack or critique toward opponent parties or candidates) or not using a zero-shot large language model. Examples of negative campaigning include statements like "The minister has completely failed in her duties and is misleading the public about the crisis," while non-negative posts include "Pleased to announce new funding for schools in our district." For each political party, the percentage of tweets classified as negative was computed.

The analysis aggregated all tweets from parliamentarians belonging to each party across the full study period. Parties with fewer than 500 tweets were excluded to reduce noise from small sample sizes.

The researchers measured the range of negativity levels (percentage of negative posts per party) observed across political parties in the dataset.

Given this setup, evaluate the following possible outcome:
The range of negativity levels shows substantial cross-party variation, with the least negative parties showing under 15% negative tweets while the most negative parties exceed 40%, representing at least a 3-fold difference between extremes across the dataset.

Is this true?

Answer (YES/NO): YES